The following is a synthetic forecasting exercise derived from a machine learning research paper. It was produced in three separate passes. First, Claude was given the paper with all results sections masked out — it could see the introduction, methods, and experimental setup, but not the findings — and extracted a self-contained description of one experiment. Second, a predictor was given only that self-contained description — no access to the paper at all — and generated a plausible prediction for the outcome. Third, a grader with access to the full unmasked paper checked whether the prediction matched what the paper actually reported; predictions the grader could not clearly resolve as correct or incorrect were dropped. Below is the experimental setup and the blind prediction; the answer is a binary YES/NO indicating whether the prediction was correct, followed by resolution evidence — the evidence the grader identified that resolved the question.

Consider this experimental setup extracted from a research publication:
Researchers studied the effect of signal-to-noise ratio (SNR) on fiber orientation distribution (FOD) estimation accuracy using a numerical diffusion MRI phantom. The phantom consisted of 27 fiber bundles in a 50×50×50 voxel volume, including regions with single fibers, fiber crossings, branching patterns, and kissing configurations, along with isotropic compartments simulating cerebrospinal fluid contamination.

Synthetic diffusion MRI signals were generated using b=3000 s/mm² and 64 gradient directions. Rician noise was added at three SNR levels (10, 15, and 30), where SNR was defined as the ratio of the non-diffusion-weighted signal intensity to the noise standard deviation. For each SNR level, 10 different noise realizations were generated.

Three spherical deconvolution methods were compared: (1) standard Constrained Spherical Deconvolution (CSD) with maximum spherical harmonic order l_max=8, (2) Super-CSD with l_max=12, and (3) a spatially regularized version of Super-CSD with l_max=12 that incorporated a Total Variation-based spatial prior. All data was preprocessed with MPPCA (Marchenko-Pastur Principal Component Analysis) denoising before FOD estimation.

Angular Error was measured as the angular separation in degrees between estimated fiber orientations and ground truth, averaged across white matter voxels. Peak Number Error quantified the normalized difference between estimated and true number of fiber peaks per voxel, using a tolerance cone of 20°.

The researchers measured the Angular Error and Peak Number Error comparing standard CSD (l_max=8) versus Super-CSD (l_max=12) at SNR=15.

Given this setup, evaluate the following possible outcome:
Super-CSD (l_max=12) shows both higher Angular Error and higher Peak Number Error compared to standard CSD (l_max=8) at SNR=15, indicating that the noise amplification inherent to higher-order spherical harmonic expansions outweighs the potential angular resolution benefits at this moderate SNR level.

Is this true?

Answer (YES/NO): YES